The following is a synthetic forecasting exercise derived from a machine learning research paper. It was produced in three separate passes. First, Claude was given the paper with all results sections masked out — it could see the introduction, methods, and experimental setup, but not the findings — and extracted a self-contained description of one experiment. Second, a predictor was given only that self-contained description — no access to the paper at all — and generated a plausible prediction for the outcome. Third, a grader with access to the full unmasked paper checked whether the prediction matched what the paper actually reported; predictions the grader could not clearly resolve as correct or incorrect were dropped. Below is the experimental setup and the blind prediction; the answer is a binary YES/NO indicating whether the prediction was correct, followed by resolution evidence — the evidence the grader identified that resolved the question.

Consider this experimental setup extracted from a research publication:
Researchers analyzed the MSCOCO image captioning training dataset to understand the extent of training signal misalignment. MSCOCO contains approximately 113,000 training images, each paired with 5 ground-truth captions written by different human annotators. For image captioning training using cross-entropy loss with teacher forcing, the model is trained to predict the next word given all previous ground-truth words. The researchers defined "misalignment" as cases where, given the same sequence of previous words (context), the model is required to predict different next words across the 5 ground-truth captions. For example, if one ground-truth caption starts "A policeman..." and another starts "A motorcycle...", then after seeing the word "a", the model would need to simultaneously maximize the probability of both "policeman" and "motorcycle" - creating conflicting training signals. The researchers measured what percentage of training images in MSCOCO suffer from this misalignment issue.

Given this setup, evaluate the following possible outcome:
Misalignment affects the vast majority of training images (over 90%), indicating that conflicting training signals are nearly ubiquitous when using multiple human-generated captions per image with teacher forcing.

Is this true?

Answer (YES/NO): YES